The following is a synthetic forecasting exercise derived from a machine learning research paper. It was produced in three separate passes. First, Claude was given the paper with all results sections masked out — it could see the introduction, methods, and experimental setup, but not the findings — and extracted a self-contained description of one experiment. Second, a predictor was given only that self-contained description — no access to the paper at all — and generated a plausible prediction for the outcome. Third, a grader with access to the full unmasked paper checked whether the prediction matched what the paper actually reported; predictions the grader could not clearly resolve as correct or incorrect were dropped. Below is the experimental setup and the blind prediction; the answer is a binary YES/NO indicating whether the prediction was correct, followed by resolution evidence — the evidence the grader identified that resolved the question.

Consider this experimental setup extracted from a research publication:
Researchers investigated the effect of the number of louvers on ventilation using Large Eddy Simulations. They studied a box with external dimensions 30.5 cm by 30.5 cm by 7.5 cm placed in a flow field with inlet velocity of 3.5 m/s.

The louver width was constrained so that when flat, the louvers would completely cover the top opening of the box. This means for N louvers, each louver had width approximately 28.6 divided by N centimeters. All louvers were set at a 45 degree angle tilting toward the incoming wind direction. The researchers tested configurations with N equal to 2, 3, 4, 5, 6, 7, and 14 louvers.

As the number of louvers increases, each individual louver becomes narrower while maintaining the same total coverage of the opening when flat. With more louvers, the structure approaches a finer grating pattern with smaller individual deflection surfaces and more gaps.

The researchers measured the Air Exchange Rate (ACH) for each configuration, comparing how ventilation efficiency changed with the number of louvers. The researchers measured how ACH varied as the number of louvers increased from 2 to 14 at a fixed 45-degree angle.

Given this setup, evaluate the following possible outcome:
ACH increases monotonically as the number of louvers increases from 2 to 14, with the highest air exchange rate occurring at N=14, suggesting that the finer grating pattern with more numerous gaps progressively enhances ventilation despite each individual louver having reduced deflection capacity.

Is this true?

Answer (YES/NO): NO